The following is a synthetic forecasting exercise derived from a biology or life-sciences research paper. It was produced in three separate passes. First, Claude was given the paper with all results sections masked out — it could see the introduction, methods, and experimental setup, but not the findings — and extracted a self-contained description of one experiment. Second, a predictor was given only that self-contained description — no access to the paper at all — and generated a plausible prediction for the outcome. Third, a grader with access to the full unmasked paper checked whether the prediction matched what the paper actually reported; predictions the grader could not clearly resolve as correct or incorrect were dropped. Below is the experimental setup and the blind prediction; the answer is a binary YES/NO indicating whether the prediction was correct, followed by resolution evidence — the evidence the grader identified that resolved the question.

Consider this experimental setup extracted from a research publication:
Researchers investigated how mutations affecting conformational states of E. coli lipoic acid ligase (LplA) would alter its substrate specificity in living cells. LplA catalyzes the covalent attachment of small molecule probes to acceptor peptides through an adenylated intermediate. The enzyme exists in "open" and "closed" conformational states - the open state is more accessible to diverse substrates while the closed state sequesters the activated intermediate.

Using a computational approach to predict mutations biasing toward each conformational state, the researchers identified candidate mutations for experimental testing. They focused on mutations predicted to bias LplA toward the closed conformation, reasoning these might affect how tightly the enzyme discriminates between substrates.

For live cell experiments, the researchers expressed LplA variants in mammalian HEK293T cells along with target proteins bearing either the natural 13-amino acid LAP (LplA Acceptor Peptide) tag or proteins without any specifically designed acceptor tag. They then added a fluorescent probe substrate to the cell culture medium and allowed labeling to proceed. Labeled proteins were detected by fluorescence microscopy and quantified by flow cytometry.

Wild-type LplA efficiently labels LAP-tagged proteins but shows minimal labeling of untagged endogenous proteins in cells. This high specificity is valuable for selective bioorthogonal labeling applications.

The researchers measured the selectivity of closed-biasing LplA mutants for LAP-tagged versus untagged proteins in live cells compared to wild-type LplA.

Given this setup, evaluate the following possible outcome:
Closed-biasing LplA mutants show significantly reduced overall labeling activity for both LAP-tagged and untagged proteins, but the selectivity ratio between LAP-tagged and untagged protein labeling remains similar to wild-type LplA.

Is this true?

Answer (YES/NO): NO